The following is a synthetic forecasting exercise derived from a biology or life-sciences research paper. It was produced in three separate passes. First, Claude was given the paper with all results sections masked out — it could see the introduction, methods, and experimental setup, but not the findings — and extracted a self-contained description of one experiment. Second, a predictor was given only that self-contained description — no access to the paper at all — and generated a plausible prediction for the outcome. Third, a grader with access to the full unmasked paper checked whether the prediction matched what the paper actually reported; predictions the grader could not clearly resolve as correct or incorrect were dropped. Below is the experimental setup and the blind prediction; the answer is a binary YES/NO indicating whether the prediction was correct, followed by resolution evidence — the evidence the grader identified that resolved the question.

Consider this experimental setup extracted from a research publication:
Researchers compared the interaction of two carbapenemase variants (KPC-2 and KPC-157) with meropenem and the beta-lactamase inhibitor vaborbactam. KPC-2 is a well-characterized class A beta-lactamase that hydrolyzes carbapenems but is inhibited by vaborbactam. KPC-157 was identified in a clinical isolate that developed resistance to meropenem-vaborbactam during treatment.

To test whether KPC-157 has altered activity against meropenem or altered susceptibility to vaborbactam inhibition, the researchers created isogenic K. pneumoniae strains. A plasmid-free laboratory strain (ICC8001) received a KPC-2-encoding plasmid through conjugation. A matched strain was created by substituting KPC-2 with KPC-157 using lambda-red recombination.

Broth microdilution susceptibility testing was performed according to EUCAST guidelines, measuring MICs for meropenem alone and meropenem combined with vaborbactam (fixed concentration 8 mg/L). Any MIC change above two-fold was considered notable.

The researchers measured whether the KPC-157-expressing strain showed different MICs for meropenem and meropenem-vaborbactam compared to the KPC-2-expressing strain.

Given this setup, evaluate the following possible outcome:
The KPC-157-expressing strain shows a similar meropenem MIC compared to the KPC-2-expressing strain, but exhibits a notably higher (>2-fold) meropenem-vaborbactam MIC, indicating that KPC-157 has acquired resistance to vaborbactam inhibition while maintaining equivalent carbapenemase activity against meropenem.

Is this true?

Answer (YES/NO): NO